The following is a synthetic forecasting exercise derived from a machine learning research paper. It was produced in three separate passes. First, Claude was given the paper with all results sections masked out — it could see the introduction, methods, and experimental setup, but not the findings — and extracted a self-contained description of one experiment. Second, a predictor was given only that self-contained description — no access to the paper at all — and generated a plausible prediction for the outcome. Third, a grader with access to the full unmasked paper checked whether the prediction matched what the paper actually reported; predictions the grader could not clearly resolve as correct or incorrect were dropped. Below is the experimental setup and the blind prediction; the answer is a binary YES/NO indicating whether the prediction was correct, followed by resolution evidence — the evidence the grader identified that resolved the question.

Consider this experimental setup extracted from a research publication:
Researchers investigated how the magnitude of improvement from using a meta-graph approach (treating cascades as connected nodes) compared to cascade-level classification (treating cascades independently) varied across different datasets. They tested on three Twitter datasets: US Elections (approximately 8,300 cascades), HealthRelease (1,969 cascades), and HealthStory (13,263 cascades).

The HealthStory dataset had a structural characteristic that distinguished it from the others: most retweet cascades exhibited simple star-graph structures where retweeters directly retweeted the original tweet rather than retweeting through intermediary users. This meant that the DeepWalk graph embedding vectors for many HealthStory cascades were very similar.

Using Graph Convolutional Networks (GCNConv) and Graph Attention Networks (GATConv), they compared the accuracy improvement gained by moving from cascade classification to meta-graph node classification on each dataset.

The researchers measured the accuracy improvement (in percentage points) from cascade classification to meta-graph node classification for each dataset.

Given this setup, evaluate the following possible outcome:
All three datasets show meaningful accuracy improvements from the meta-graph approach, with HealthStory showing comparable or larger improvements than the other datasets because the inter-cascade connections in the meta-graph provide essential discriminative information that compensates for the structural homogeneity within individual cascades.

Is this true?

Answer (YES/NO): NO